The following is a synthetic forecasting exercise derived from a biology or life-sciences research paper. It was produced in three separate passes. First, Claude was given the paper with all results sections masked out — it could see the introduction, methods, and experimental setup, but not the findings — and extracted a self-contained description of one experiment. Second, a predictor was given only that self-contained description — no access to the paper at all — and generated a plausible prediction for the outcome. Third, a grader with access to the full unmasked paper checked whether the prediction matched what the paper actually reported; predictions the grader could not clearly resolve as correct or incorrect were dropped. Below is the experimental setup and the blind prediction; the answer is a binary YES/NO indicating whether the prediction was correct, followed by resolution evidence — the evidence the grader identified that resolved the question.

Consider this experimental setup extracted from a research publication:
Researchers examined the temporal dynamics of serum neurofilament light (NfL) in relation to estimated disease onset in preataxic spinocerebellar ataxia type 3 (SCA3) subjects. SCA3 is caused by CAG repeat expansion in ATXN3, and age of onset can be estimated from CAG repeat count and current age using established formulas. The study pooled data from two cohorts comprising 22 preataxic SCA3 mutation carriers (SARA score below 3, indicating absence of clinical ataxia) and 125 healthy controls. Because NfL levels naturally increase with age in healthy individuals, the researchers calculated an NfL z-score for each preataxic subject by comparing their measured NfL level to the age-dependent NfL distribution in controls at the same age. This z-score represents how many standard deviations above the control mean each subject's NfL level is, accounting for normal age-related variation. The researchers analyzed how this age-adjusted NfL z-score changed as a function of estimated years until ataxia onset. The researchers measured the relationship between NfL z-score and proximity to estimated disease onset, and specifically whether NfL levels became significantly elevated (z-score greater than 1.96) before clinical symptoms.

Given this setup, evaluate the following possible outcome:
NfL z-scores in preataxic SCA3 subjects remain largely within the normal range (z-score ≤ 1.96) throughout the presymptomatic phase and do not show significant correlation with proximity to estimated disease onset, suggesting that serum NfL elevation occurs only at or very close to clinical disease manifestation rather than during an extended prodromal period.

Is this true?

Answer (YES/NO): NO